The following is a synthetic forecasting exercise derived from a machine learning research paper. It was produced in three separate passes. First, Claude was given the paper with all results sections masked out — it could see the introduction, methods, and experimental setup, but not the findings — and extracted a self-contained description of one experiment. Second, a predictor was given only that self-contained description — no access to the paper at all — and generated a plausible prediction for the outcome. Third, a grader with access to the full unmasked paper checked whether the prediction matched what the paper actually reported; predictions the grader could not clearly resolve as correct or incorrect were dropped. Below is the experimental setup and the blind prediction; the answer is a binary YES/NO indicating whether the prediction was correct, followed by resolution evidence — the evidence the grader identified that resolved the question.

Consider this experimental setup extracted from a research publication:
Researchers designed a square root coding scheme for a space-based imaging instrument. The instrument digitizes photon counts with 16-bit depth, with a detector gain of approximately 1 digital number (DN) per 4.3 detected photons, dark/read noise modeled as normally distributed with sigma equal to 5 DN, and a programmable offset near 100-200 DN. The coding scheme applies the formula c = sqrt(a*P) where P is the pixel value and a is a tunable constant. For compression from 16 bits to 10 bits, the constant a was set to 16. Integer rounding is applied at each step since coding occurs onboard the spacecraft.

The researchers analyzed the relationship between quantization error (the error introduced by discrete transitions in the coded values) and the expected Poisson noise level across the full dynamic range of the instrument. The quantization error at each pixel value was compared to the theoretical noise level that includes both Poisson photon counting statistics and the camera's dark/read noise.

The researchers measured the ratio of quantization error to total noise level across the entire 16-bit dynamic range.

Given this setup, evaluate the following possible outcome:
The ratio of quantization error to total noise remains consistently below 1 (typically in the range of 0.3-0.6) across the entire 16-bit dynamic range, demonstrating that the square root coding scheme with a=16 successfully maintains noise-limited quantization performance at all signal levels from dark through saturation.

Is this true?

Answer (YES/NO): YES